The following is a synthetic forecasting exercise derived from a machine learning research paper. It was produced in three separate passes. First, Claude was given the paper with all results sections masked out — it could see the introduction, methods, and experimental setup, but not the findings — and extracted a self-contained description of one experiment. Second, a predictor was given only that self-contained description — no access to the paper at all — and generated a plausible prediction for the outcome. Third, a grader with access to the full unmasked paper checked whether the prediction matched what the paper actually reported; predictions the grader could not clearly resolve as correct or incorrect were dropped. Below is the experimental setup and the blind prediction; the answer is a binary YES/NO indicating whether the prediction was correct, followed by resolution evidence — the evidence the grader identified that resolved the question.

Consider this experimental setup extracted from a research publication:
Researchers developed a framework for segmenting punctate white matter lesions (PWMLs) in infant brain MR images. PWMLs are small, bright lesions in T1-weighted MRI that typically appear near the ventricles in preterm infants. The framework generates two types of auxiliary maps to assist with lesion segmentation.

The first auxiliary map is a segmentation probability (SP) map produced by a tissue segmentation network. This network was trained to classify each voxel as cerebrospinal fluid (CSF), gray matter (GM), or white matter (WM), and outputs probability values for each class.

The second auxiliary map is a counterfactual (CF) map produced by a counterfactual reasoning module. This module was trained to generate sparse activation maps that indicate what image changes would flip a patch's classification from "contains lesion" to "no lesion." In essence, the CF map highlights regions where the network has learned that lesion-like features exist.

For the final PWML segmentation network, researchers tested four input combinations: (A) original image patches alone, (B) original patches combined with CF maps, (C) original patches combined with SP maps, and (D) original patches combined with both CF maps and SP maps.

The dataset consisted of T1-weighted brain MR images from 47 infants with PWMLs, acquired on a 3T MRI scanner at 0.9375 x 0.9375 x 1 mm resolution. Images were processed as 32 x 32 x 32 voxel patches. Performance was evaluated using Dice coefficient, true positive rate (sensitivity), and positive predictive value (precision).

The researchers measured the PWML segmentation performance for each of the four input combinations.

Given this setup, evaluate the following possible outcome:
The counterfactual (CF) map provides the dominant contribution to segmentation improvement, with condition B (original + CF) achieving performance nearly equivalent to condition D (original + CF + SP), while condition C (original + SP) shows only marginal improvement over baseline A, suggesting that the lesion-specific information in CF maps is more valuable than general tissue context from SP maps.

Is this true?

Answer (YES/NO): NO